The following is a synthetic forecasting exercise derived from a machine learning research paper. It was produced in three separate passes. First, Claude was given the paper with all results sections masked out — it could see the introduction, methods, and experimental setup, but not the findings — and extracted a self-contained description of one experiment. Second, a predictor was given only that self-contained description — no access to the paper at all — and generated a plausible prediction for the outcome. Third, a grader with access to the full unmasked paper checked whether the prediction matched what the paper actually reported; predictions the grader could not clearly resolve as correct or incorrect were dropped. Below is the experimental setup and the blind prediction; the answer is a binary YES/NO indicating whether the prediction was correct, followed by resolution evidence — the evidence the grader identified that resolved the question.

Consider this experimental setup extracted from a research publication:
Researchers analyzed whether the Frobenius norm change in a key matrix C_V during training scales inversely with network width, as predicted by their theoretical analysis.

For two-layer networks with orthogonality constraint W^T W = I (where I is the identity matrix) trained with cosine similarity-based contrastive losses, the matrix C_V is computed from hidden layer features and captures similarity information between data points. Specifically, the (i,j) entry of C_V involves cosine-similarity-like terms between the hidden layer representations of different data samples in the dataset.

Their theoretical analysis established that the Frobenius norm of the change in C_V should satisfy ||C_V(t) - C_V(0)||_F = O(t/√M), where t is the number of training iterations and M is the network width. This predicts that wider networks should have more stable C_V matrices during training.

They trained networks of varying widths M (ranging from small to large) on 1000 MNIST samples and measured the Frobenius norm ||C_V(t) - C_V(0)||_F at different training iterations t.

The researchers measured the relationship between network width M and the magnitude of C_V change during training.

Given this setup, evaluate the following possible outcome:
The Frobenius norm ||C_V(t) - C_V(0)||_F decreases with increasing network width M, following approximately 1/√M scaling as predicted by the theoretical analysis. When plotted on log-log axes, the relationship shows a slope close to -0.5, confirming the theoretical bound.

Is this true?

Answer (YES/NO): YES